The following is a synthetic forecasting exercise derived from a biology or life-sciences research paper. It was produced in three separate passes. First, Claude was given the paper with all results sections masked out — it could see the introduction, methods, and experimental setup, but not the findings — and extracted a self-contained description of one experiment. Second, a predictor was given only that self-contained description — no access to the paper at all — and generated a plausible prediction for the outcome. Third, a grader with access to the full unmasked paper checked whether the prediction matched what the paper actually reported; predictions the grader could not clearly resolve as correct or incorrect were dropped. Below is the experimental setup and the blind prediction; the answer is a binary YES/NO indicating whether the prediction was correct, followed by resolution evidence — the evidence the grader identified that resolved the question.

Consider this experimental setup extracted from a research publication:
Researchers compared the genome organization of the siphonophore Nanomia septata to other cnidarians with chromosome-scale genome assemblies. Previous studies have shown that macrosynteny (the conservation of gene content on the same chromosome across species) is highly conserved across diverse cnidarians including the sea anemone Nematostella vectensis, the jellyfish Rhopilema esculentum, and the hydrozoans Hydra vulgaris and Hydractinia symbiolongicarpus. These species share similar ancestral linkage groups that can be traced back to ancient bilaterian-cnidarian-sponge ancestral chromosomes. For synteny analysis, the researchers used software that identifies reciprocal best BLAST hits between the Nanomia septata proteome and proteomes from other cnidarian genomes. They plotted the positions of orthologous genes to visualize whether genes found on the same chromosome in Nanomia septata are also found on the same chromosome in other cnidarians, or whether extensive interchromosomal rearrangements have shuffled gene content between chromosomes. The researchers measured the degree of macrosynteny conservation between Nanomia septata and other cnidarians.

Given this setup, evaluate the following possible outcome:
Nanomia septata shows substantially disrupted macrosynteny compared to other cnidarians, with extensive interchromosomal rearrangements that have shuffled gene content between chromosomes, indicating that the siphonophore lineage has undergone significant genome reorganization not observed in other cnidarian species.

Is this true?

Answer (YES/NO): YES